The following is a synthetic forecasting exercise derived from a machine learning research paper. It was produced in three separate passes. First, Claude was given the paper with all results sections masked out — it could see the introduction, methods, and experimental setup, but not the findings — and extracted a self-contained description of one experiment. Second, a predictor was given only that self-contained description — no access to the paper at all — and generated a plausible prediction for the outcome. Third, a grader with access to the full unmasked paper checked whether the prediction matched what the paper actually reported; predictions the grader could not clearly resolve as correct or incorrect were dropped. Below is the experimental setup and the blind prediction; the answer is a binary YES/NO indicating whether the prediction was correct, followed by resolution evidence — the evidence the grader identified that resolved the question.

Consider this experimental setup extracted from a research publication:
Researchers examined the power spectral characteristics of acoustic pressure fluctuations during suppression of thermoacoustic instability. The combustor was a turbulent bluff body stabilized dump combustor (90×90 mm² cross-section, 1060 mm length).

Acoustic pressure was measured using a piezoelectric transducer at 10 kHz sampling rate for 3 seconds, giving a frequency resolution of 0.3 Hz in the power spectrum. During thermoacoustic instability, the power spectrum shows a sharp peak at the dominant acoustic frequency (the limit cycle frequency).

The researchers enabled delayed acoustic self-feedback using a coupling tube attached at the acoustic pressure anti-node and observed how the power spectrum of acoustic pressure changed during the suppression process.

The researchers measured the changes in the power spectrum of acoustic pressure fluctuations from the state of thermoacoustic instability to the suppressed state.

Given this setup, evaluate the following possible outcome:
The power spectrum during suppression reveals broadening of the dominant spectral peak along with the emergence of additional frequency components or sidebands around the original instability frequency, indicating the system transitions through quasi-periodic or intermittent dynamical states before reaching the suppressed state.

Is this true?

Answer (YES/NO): NO